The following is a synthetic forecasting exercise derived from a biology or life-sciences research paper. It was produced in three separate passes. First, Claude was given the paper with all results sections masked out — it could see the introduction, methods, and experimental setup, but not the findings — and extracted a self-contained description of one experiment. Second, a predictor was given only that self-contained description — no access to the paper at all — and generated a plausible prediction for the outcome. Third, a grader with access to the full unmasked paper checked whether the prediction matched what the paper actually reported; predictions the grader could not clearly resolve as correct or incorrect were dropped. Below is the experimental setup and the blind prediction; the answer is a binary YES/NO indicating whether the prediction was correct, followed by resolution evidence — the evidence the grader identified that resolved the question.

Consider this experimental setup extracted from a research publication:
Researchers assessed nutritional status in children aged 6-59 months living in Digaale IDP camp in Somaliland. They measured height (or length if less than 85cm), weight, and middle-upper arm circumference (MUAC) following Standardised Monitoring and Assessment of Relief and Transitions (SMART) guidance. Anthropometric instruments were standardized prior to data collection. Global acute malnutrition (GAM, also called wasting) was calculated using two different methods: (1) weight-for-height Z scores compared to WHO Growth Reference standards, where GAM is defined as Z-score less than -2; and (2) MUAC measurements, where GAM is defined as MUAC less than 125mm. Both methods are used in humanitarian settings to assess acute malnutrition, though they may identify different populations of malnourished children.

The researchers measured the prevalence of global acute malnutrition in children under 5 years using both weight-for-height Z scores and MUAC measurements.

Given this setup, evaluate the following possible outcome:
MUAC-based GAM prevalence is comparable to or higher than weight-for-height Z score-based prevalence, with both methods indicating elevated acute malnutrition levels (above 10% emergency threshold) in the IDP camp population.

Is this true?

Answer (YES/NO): NO